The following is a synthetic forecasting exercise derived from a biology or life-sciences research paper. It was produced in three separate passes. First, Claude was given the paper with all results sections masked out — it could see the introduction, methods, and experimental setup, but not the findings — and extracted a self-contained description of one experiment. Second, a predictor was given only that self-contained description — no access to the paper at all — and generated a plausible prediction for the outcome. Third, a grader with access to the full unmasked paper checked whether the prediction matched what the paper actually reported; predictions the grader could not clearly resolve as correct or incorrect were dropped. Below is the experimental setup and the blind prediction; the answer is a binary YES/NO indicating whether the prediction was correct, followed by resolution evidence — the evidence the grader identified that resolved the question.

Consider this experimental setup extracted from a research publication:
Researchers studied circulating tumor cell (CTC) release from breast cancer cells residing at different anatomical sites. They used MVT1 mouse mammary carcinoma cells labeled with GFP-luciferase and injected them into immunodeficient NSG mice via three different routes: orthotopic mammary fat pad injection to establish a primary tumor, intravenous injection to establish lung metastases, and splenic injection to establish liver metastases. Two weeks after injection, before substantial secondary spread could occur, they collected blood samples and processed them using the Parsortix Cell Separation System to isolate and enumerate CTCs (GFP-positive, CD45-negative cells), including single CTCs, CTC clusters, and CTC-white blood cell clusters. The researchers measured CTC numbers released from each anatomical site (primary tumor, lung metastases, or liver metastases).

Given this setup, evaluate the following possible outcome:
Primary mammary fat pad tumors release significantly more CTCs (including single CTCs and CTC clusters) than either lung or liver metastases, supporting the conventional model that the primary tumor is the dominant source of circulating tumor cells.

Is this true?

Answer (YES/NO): NO